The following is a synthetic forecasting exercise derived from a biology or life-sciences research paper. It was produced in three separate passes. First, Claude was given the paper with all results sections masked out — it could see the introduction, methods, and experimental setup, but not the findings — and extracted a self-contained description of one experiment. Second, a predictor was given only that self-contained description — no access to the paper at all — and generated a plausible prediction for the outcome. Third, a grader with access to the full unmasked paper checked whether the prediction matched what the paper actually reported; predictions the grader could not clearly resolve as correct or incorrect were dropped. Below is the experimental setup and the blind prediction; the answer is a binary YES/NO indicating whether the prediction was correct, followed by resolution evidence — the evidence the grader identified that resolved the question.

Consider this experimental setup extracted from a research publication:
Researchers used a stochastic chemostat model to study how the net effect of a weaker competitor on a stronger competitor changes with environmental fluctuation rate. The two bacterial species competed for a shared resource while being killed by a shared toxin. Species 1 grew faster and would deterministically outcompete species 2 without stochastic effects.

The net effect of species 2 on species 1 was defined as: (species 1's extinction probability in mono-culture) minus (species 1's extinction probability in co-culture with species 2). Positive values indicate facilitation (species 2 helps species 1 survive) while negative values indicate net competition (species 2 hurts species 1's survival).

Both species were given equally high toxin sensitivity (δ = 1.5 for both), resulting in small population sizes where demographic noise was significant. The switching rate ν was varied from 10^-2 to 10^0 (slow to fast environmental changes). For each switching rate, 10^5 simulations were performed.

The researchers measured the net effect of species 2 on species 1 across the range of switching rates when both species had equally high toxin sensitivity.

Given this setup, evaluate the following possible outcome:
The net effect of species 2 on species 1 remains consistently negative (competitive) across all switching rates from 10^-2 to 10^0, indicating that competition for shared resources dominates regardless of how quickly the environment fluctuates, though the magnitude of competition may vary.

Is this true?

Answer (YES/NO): NO